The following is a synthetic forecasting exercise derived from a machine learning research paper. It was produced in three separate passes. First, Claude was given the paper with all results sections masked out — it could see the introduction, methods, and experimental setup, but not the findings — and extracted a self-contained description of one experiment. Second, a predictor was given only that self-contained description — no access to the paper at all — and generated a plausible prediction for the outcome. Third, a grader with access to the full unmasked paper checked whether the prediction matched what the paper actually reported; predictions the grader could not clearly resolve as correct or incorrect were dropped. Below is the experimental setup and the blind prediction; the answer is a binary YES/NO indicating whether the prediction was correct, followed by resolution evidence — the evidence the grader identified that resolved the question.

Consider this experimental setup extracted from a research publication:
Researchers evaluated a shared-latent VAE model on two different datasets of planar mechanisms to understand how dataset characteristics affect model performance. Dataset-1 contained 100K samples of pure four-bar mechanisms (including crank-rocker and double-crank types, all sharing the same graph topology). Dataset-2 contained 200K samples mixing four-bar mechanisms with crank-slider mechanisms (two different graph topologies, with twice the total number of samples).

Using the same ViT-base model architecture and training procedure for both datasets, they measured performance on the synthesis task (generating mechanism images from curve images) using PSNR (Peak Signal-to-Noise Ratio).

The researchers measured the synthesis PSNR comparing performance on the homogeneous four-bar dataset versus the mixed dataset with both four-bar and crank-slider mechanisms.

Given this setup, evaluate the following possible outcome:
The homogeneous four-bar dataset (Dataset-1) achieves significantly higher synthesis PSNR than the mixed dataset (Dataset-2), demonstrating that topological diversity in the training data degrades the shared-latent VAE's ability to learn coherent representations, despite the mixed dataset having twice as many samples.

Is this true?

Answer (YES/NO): NO